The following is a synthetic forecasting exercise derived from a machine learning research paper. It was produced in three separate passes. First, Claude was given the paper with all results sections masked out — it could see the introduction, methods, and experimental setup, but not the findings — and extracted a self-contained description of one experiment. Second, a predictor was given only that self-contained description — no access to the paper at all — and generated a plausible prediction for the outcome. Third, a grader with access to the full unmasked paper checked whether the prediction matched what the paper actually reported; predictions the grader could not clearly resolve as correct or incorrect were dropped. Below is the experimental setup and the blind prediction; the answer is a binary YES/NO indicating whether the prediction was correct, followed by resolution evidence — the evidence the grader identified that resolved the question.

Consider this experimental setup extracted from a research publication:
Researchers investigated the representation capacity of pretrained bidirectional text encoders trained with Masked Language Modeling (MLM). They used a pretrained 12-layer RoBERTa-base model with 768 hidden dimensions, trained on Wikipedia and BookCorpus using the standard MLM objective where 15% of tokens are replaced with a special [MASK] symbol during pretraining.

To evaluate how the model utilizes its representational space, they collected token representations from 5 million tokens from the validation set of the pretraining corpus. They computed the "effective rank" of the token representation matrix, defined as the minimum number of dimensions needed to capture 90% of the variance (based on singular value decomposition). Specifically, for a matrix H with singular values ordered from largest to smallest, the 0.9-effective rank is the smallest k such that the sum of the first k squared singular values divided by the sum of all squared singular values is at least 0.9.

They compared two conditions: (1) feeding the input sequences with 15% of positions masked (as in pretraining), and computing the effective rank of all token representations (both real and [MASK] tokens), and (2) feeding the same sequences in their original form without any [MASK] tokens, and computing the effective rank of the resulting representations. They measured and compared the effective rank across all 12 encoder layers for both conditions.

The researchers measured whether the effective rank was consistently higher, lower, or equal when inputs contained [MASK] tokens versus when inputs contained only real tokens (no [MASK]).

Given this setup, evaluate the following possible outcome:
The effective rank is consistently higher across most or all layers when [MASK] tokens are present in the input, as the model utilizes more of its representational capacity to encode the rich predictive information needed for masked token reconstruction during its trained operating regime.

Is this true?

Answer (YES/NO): YES